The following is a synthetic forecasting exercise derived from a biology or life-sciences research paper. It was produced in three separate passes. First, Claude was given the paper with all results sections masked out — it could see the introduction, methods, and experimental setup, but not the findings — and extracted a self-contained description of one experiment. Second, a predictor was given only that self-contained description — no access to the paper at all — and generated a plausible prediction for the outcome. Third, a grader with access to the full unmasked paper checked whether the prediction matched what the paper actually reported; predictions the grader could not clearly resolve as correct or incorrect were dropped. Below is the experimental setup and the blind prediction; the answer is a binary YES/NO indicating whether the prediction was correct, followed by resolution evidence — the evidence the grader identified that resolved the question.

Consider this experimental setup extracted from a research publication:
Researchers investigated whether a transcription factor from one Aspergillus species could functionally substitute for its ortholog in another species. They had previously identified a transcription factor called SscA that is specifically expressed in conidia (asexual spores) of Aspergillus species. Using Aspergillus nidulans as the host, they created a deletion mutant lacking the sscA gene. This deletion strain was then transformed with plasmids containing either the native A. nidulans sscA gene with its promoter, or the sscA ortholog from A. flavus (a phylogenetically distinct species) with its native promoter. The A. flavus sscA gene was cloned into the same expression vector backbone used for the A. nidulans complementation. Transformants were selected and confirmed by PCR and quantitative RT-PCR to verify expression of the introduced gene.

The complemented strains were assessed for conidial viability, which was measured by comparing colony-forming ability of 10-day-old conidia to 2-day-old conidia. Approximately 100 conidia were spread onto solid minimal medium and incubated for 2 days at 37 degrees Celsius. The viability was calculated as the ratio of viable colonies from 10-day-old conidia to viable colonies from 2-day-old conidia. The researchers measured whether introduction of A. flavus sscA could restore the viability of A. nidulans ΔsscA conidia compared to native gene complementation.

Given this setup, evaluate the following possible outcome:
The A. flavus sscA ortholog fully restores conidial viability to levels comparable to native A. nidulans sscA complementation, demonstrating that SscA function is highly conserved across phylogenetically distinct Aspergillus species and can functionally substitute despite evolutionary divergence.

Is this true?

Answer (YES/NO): YES